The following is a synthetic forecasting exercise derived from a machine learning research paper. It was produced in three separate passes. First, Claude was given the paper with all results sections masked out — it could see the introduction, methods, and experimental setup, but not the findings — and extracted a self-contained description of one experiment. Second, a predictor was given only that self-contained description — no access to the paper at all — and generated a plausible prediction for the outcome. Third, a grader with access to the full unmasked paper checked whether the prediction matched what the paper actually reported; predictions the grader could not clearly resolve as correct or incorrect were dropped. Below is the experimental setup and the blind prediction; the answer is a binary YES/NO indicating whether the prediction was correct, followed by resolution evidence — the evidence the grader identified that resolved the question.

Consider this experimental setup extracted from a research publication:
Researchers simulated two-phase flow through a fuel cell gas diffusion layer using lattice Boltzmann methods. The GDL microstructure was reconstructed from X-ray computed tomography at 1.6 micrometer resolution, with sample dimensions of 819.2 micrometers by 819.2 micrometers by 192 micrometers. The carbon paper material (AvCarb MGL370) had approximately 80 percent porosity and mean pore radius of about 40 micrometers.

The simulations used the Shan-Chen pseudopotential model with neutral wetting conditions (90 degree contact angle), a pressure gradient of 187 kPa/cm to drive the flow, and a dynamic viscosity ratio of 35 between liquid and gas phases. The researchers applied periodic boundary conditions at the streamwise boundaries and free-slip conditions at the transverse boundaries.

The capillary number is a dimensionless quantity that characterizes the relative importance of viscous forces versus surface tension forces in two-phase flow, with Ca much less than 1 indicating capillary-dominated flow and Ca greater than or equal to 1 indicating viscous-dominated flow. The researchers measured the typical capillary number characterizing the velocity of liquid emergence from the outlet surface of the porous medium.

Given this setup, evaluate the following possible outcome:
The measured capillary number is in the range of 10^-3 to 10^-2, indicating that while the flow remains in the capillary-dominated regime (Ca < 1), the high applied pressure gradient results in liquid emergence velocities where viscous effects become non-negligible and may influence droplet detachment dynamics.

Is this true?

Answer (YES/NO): NO